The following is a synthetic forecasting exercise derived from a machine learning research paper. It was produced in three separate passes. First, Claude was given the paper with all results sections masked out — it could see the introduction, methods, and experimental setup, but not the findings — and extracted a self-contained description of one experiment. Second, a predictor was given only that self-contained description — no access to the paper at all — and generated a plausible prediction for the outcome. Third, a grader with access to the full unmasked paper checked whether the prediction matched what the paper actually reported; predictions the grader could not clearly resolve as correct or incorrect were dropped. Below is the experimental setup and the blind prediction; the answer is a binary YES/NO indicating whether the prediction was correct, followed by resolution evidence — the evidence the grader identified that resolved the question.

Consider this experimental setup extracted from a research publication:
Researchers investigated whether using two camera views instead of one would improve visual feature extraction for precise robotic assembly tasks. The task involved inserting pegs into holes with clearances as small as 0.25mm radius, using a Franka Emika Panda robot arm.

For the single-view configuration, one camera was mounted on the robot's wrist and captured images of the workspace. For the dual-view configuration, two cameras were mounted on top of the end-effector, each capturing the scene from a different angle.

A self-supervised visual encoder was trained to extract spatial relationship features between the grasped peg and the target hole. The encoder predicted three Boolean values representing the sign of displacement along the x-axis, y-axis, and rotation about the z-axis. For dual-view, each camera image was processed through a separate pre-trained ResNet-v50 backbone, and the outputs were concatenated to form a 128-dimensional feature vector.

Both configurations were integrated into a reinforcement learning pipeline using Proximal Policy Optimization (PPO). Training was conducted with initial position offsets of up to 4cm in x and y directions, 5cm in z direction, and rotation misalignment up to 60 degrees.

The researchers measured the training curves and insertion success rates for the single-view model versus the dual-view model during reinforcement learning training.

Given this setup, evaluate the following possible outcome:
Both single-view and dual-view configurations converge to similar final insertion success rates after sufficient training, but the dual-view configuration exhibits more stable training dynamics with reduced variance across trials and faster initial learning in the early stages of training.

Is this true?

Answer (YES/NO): NO